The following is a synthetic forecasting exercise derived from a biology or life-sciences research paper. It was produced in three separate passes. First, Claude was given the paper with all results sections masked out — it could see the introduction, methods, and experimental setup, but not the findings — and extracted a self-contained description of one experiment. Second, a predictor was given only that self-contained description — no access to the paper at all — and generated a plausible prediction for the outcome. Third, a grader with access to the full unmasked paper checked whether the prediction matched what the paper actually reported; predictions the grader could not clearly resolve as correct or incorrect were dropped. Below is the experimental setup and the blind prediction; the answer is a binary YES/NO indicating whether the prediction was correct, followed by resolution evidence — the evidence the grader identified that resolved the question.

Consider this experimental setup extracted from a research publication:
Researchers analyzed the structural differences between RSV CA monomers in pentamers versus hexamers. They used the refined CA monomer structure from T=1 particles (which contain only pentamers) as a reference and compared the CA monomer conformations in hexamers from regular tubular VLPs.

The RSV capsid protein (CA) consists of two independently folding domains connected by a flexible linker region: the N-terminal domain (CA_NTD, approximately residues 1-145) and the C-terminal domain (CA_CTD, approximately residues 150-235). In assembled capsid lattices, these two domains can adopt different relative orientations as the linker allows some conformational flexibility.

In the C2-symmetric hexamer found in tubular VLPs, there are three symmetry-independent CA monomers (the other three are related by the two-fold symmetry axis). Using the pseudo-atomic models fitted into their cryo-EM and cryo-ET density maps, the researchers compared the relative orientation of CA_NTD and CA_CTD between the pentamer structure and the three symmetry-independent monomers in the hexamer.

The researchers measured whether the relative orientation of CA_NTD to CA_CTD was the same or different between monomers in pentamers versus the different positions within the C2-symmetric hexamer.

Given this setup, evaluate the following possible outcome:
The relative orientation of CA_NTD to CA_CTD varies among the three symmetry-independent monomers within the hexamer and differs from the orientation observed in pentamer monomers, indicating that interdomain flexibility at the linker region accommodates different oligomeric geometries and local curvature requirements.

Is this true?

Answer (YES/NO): NO